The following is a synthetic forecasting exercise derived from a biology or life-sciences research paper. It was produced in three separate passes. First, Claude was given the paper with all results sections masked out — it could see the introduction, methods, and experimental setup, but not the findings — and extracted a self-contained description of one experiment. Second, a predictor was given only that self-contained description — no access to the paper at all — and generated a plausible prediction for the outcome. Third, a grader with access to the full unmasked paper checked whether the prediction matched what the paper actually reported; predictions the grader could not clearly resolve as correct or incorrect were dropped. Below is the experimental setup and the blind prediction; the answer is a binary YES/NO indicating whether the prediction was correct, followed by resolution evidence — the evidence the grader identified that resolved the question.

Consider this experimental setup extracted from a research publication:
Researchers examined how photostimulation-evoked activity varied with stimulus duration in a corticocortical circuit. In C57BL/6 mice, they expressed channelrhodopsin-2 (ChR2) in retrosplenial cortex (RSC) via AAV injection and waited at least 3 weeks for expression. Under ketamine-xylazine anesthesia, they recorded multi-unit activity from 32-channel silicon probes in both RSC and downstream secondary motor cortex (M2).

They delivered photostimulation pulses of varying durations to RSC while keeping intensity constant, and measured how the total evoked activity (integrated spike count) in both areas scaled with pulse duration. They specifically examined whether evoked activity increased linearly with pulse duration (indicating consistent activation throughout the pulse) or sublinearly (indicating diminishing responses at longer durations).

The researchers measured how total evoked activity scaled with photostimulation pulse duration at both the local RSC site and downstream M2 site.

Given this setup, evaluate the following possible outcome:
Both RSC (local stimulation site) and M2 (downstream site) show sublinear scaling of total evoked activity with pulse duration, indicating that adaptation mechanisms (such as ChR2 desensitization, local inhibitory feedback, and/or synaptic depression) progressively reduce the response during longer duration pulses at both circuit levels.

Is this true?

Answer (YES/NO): YES